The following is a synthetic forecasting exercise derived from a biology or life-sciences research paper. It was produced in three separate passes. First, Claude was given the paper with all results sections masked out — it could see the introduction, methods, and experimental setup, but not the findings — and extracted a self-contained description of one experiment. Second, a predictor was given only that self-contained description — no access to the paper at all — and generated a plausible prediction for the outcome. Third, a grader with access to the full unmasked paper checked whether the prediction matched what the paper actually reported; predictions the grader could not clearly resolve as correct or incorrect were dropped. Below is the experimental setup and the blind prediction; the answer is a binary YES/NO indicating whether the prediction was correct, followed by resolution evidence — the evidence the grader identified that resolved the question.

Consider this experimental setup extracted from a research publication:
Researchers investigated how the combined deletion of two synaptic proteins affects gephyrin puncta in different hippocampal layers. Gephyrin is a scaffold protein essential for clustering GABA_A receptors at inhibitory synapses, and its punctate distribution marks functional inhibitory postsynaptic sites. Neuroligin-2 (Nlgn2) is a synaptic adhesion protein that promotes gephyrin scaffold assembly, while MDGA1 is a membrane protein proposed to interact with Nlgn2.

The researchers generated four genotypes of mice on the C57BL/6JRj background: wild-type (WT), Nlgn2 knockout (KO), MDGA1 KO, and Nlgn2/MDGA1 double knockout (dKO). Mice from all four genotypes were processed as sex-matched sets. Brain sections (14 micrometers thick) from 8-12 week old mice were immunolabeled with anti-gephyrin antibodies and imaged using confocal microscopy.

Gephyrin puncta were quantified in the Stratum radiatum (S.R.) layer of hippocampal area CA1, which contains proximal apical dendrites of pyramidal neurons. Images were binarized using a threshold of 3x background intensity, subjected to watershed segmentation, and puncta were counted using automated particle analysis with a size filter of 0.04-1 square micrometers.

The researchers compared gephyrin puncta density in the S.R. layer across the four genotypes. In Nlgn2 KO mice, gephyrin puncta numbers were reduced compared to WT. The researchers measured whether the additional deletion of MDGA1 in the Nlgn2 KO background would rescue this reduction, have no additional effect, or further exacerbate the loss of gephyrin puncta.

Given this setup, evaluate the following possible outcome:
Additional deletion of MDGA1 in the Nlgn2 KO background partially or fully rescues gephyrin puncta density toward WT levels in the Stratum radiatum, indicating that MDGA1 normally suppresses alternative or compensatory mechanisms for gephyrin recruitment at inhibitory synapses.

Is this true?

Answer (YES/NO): NO